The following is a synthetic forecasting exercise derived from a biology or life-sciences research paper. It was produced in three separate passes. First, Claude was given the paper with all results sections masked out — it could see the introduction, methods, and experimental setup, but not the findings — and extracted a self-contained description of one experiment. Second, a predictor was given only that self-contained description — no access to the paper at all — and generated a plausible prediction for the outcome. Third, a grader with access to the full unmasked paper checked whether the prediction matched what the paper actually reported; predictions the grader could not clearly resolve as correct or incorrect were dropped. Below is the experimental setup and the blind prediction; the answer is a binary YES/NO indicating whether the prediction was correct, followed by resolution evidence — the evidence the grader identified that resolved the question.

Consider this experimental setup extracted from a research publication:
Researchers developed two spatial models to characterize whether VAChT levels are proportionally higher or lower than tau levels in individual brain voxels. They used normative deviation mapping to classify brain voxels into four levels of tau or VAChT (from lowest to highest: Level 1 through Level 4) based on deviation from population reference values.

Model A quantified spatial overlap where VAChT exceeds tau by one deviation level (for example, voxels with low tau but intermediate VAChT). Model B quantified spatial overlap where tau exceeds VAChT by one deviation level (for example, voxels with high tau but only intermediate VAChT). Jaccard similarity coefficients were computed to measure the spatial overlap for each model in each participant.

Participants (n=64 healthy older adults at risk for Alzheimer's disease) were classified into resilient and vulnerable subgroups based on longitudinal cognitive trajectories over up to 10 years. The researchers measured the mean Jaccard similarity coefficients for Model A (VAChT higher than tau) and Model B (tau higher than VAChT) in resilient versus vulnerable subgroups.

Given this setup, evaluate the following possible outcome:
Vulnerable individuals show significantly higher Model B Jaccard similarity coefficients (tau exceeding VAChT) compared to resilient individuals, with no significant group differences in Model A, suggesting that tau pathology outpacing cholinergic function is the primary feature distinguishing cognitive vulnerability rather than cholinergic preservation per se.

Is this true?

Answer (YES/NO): NO